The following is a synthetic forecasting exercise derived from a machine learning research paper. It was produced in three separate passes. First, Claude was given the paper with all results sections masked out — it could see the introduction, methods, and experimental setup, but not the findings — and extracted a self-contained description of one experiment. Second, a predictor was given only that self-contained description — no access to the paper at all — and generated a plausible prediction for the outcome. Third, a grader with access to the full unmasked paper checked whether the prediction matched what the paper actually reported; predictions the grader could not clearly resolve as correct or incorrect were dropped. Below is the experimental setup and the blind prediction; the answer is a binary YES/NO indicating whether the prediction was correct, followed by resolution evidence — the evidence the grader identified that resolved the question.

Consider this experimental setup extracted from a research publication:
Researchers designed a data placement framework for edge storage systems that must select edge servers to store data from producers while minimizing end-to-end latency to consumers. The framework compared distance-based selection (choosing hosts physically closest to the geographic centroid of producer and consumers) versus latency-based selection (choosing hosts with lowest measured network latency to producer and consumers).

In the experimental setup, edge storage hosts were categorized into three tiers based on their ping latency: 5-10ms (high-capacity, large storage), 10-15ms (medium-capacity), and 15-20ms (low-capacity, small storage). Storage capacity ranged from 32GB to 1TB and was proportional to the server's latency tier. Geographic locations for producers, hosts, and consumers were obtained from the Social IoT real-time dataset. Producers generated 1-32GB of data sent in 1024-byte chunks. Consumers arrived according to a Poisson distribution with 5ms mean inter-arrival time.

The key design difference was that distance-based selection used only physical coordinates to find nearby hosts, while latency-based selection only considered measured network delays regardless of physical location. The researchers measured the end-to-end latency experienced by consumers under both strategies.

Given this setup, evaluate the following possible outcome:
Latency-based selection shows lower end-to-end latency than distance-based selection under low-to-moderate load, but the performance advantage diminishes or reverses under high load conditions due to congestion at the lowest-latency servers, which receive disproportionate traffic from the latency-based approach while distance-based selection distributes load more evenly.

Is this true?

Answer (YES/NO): NO